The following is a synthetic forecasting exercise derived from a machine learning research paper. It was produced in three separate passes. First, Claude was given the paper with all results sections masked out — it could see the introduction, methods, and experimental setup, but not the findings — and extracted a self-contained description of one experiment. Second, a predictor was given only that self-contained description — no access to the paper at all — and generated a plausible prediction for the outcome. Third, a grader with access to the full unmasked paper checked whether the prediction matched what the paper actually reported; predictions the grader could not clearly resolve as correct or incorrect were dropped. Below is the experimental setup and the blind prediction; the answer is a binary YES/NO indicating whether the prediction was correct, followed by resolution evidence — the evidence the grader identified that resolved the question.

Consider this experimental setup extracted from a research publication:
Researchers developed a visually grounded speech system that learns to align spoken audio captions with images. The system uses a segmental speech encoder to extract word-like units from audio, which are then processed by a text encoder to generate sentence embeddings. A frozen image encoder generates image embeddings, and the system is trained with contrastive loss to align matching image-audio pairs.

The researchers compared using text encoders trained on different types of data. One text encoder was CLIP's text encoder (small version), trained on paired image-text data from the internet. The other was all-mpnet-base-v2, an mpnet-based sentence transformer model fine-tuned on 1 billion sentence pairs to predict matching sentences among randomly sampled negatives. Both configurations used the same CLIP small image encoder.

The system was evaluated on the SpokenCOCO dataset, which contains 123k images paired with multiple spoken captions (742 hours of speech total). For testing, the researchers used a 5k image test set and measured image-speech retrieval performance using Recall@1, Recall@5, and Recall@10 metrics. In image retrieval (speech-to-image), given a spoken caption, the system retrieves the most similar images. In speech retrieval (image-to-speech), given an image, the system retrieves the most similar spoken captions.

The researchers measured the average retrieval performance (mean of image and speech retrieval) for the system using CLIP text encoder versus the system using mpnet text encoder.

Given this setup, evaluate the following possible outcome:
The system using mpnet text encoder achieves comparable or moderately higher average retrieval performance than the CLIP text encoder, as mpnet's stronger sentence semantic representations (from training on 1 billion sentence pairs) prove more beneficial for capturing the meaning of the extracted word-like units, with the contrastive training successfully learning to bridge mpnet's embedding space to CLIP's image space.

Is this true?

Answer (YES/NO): YES